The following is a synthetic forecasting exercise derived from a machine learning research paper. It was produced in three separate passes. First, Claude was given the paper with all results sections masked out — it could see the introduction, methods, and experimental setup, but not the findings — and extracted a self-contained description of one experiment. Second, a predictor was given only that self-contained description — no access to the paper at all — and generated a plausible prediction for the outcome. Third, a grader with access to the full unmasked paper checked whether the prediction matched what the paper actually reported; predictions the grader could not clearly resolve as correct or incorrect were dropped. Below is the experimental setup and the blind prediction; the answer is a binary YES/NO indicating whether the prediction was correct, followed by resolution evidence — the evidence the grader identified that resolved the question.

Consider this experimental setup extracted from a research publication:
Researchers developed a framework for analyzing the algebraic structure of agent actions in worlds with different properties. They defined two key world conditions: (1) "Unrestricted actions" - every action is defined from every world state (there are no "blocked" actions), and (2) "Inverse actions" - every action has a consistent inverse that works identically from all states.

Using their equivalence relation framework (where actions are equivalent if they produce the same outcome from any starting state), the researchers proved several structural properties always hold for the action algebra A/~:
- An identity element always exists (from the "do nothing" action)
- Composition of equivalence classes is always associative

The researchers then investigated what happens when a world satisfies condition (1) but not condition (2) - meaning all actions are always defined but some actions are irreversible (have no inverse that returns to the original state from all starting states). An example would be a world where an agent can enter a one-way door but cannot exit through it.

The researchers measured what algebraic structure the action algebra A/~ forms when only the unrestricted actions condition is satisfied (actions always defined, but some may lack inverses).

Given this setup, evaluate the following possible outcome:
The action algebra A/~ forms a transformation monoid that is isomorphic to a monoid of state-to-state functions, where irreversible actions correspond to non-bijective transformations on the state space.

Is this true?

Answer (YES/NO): NO